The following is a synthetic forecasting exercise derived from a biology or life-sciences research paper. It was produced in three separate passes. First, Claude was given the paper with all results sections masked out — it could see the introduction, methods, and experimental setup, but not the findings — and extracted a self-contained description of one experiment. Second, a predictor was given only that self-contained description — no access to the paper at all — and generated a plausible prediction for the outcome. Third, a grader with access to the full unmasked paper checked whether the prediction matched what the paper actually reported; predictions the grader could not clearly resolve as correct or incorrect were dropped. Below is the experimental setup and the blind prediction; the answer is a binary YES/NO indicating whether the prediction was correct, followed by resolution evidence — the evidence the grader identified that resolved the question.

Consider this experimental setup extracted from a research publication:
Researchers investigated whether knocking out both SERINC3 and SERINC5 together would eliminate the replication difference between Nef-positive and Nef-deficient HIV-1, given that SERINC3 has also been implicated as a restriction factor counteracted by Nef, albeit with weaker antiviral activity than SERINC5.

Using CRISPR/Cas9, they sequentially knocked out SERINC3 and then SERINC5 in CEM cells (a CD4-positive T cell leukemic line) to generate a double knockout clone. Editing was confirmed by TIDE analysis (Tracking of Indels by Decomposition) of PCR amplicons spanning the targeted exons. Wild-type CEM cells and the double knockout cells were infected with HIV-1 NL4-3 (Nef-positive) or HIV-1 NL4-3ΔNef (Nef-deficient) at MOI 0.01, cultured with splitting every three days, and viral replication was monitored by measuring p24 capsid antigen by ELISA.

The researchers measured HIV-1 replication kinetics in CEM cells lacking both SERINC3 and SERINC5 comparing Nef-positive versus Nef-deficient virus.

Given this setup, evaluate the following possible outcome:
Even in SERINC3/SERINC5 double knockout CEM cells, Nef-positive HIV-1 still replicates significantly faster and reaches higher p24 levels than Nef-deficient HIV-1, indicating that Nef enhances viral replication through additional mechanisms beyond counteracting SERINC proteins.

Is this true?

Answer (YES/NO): YES